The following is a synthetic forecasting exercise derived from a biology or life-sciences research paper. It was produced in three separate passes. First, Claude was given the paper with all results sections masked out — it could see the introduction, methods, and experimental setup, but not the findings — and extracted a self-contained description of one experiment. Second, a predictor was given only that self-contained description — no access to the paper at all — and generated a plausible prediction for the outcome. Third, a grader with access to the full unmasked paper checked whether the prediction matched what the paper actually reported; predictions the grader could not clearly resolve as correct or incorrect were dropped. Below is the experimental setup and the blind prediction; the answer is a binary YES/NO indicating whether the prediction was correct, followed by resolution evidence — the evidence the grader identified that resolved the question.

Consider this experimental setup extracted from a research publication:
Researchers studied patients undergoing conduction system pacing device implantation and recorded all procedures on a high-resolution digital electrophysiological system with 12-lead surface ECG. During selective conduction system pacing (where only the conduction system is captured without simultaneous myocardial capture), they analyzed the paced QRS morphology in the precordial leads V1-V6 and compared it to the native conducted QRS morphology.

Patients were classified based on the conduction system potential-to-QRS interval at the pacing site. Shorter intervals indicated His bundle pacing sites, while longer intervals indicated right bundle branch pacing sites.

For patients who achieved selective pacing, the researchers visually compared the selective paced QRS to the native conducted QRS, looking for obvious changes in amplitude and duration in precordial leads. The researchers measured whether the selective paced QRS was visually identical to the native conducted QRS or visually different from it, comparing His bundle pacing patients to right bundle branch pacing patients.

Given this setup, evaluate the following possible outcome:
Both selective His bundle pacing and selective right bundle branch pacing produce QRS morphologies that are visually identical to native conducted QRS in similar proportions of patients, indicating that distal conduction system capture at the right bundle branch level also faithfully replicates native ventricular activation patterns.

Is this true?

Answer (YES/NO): NO